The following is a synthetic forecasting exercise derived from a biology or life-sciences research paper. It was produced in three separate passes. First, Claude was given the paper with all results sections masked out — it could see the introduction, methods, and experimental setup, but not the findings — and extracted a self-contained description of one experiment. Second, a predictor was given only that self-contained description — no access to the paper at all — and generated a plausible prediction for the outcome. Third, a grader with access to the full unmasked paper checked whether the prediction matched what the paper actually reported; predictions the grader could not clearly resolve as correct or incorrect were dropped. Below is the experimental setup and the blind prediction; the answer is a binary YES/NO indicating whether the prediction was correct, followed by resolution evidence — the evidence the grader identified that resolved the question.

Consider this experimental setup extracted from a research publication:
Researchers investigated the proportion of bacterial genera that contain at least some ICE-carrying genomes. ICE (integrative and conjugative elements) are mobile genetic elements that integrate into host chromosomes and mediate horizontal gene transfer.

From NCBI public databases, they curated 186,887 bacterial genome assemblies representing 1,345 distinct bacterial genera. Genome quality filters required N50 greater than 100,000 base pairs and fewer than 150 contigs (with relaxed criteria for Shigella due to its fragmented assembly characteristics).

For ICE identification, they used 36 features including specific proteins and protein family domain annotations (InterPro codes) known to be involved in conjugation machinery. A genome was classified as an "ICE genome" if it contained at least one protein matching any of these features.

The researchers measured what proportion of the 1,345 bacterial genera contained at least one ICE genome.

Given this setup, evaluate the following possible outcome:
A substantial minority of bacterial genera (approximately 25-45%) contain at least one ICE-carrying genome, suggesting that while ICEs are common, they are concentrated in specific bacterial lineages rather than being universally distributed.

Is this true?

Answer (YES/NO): NO